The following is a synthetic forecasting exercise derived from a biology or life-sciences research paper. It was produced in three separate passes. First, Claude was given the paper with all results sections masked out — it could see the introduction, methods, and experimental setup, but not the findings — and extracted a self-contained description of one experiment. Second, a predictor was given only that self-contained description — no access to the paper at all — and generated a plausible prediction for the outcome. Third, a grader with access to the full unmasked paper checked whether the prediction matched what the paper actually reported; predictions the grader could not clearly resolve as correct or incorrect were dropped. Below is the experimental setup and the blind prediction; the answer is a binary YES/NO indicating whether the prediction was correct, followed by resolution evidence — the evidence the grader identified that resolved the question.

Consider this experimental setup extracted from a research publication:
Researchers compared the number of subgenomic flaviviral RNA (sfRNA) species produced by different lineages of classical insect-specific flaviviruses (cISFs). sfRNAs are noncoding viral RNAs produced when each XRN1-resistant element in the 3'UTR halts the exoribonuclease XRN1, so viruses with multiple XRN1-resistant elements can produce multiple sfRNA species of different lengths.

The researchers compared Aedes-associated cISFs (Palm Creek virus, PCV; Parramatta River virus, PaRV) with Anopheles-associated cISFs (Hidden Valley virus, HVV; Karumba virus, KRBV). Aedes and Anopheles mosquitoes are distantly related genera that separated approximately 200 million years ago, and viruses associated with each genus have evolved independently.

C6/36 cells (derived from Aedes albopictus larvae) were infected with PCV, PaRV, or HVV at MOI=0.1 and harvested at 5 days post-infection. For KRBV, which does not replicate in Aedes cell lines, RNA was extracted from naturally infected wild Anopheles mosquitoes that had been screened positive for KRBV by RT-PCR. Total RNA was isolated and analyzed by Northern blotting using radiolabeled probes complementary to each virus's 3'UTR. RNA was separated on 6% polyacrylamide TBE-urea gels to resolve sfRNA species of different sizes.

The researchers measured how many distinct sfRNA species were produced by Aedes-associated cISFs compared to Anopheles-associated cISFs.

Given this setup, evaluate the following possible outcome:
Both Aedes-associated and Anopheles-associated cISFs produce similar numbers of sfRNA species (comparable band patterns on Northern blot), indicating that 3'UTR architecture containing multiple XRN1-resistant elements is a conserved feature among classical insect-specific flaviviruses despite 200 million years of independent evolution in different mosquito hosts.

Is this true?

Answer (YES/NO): NO